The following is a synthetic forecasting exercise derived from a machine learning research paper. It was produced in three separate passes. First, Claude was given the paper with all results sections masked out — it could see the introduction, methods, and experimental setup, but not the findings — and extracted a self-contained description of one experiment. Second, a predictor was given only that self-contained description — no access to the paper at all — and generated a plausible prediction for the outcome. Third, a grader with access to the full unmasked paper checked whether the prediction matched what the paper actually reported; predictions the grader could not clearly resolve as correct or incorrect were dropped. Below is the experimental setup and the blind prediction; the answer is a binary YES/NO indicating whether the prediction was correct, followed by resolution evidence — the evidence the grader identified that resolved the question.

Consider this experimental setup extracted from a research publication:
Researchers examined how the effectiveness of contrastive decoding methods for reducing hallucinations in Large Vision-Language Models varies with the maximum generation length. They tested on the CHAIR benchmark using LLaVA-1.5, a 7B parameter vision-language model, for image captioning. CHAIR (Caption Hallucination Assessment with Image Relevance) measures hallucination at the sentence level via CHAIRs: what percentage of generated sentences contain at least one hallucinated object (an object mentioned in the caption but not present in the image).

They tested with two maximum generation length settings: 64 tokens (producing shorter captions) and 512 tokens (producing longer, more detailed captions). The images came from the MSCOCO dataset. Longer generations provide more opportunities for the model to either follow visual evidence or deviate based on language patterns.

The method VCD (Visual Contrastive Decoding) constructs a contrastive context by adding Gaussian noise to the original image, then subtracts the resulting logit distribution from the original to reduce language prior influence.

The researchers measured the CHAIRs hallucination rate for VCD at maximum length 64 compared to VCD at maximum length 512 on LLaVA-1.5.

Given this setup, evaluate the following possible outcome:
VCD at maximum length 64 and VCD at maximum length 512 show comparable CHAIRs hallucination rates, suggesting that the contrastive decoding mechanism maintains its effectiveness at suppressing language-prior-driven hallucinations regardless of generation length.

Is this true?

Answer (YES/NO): NO